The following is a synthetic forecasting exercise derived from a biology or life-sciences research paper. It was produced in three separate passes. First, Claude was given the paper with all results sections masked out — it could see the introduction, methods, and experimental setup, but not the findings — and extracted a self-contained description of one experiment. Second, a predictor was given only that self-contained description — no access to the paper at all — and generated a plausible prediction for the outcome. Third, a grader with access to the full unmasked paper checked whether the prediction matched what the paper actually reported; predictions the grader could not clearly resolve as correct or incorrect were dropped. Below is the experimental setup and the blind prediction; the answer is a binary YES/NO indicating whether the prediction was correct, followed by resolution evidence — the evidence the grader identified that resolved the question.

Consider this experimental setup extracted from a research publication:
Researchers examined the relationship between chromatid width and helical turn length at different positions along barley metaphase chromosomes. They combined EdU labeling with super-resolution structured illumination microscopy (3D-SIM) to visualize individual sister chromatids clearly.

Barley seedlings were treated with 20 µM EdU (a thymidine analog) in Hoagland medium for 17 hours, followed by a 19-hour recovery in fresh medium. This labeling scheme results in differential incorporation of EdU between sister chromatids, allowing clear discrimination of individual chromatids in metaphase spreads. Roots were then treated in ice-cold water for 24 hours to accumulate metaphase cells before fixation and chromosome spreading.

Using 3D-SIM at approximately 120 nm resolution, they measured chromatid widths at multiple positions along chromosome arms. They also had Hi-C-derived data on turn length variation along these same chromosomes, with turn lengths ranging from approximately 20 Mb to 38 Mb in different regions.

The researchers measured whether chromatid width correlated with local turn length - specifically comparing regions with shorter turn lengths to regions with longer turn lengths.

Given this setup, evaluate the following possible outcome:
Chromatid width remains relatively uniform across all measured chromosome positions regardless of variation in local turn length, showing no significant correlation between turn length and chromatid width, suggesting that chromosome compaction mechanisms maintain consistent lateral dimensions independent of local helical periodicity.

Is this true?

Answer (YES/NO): NO